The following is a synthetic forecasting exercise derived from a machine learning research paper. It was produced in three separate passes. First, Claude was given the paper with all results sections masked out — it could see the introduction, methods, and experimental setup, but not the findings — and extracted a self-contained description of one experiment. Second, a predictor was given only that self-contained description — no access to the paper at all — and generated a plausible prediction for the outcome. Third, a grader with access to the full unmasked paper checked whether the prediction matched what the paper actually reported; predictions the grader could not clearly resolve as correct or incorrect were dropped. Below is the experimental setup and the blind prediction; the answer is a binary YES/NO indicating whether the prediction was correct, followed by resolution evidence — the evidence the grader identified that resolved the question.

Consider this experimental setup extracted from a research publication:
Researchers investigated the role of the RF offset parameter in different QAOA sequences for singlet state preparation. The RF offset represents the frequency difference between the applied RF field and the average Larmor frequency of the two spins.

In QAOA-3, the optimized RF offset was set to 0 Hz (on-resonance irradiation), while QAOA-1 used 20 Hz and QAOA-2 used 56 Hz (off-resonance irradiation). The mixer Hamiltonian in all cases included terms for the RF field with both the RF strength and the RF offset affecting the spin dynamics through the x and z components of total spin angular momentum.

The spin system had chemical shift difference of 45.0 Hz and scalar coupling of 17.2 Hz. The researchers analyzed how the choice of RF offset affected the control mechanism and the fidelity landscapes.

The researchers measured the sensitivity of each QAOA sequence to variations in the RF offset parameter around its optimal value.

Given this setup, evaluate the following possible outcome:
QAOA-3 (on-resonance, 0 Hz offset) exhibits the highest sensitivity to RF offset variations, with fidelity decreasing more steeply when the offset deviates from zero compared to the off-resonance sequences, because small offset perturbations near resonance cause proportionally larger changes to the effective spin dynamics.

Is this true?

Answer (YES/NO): NO